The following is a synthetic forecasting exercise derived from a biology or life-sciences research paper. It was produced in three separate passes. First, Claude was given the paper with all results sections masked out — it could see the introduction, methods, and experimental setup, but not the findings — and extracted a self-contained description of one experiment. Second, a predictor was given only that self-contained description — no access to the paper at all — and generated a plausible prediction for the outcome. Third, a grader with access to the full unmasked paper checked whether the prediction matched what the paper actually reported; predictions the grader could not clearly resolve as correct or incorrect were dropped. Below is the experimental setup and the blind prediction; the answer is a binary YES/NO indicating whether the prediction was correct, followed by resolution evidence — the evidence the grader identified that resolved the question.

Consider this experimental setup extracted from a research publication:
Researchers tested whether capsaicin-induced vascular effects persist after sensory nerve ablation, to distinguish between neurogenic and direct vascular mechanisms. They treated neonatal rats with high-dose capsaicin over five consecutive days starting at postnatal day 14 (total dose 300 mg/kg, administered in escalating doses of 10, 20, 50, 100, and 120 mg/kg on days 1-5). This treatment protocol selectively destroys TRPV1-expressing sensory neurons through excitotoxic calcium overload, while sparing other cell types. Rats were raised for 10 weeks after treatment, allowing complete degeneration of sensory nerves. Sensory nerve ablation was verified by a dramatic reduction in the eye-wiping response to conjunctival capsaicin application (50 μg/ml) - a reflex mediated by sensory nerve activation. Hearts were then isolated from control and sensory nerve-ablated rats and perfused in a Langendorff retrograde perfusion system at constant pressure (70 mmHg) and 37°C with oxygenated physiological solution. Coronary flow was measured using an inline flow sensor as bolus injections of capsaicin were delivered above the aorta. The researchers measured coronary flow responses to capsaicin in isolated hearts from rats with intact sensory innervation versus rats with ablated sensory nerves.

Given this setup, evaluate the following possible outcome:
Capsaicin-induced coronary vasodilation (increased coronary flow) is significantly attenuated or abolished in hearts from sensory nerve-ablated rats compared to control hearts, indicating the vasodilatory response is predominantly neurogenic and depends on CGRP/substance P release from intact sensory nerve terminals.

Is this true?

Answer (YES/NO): NO